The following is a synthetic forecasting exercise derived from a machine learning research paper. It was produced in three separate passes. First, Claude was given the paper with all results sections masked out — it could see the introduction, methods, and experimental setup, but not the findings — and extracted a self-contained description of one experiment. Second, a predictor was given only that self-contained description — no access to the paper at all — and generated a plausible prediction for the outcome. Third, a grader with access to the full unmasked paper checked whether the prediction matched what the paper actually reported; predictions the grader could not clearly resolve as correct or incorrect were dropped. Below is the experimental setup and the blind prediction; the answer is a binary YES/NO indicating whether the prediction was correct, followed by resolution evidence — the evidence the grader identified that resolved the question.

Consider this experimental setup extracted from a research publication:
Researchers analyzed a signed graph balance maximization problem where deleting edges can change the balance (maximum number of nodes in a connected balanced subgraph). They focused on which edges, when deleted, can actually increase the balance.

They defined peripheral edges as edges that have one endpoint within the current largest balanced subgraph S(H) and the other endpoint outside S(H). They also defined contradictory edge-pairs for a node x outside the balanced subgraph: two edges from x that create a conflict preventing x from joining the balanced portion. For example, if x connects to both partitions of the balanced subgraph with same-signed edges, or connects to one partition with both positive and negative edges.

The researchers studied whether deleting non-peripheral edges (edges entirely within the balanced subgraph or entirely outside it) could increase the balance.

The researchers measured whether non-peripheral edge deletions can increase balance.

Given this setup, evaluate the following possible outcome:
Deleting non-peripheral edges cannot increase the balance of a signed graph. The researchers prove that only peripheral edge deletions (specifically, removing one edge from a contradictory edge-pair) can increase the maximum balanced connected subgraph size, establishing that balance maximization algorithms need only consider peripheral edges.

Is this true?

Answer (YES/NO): YES